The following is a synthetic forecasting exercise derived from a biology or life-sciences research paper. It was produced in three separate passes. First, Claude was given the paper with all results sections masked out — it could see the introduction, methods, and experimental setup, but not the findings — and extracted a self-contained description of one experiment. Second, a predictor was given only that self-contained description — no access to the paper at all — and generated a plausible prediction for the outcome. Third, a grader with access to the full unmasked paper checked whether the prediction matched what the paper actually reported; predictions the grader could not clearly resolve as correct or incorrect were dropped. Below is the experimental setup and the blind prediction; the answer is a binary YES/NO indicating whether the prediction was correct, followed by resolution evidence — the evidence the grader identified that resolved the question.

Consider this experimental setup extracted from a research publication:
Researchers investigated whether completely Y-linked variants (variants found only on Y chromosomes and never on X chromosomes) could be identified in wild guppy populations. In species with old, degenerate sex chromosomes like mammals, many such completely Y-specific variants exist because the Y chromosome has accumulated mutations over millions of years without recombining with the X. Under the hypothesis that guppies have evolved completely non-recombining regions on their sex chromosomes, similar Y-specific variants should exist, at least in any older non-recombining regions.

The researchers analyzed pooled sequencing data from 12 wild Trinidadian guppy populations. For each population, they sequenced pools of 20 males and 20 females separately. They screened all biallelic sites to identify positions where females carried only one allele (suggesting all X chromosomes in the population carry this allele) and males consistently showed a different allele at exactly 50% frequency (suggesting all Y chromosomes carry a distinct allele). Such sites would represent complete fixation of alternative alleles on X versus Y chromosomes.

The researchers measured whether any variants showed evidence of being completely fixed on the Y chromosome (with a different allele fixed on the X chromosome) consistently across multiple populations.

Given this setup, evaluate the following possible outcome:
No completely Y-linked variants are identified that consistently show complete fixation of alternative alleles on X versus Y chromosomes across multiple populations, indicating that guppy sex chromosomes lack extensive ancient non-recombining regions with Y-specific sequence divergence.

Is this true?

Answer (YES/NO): YES